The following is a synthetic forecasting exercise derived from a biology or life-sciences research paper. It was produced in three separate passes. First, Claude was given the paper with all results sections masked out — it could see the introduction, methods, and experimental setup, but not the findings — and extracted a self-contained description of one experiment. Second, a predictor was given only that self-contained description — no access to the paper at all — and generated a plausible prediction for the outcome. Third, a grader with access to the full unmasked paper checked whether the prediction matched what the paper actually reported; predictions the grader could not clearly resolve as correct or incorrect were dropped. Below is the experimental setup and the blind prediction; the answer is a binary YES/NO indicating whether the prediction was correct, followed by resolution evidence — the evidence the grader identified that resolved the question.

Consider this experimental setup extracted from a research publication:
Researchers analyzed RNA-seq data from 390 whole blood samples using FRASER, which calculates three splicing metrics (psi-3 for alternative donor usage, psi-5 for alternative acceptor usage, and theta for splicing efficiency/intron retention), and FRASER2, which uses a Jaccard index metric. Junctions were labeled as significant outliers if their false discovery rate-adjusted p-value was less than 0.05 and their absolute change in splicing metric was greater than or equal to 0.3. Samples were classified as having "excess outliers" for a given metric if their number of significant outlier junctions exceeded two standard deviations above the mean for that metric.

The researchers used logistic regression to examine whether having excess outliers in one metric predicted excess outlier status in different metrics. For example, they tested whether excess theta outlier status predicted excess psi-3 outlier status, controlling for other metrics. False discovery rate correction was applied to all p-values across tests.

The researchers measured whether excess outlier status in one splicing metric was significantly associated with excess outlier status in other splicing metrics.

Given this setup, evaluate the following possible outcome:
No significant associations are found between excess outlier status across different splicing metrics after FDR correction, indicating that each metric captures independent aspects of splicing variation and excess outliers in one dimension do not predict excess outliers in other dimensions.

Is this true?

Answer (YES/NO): YES